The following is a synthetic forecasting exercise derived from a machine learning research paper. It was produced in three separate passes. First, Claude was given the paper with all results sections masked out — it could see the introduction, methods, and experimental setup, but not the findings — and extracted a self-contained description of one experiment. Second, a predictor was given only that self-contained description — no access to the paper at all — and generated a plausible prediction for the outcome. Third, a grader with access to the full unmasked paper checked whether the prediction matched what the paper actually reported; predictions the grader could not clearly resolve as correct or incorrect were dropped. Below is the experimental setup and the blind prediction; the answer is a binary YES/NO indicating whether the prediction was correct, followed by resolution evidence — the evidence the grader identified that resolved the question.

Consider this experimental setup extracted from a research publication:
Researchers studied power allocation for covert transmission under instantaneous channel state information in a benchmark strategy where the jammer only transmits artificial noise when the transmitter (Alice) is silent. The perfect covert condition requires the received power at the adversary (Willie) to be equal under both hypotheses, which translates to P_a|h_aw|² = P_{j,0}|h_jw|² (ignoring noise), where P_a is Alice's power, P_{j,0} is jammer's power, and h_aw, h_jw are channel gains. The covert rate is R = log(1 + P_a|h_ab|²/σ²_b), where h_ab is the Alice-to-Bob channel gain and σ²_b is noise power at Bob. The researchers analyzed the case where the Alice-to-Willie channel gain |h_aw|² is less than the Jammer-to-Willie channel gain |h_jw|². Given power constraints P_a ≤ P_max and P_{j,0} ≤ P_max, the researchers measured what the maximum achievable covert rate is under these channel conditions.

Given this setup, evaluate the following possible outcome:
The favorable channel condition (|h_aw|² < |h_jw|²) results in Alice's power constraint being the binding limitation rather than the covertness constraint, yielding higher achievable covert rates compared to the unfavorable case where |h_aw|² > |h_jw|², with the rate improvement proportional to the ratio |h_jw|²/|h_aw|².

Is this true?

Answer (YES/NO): NO